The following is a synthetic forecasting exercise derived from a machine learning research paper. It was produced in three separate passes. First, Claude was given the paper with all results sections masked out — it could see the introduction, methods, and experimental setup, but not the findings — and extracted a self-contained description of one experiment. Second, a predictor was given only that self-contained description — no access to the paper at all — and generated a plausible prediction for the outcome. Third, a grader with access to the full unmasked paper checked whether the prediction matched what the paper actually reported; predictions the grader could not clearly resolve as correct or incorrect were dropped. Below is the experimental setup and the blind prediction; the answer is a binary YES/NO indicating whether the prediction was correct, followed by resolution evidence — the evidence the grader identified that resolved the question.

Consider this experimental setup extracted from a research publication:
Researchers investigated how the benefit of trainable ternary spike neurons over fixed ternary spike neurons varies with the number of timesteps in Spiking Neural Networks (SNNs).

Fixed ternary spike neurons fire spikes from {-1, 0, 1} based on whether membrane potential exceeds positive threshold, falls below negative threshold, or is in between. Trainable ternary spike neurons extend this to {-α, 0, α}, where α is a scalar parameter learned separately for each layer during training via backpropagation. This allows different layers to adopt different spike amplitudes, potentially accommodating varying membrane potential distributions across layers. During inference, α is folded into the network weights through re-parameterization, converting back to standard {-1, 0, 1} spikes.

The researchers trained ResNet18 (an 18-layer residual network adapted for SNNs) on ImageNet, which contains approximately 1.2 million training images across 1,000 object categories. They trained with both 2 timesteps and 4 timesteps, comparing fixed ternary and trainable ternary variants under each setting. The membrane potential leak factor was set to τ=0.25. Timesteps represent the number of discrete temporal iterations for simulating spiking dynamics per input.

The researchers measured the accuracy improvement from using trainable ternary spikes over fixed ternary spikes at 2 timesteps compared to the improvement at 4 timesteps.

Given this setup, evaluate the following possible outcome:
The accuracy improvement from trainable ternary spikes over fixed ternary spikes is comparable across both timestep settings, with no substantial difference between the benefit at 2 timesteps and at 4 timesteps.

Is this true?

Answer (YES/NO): YES